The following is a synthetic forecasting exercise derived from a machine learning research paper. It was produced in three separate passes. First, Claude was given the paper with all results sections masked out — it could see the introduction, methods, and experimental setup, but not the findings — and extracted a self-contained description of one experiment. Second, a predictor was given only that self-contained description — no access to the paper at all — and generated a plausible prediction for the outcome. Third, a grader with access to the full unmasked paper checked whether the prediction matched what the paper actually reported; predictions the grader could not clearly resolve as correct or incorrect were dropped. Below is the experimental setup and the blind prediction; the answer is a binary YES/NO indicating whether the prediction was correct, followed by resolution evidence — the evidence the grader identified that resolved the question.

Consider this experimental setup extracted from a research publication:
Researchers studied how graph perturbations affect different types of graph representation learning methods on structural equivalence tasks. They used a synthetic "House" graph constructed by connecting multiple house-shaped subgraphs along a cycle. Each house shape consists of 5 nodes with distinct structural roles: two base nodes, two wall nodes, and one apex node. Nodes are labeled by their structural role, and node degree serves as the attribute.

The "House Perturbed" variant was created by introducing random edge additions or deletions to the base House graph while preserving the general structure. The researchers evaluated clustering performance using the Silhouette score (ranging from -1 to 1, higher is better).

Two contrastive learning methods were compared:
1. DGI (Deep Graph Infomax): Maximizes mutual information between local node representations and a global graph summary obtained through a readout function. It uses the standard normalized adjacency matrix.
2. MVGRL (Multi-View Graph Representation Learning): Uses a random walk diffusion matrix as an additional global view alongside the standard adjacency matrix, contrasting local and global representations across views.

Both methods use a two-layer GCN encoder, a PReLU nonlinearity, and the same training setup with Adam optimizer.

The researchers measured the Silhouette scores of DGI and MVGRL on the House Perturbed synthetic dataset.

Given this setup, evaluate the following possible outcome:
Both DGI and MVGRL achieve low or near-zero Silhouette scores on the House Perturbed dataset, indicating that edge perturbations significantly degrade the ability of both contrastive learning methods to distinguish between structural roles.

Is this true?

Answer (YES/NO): NO